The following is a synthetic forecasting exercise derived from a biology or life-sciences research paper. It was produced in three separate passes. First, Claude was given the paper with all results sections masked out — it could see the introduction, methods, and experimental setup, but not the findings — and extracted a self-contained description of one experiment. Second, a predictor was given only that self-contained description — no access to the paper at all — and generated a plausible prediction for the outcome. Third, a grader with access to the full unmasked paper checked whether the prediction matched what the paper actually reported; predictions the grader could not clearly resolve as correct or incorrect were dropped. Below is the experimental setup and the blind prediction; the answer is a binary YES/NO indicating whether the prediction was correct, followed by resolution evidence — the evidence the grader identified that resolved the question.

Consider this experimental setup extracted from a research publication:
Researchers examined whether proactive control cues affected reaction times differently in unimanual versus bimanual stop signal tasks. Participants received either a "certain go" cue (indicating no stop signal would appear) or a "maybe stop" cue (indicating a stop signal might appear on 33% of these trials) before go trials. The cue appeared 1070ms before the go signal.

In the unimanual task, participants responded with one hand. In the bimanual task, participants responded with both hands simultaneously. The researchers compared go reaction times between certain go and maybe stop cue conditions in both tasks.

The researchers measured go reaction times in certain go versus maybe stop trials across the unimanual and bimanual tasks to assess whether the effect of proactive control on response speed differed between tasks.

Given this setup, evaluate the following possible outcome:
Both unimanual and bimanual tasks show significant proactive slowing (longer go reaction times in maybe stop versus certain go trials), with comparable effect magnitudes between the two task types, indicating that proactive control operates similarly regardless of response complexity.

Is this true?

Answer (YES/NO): YES